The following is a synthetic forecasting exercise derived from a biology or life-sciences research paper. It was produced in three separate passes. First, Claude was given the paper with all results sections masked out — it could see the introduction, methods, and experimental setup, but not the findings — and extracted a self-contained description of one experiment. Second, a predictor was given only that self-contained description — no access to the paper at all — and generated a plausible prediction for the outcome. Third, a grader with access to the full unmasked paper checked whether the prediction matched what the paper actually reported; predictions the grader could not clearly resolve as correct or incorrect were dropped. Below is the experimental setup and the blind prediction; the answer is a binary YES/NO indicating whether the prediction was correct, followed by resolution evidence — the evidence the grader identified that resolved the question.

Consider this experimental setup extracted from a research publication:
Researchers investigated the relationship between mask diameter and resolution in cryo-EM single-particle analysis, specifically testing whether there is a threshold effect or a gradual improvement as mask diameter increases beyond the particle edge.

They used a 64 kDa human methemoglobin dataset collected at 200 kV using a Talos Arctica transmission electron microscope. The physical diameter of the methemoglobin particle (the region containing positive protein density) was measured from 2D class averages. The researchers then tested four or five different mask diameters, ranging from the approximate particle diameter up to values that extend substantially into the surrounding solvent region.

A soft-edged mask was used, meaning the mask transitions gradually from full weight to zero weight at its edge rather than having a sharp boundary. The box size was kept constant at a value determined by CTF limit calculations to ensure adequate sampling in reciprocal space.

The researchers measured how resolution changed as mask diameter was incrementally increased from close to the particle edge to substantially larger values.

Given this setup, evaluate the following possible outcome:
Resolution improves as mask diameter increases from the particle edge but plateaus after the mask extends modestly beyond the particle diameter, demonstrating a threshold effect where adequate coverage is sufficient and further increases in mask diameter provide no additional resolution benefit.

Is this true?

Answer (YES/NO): YES